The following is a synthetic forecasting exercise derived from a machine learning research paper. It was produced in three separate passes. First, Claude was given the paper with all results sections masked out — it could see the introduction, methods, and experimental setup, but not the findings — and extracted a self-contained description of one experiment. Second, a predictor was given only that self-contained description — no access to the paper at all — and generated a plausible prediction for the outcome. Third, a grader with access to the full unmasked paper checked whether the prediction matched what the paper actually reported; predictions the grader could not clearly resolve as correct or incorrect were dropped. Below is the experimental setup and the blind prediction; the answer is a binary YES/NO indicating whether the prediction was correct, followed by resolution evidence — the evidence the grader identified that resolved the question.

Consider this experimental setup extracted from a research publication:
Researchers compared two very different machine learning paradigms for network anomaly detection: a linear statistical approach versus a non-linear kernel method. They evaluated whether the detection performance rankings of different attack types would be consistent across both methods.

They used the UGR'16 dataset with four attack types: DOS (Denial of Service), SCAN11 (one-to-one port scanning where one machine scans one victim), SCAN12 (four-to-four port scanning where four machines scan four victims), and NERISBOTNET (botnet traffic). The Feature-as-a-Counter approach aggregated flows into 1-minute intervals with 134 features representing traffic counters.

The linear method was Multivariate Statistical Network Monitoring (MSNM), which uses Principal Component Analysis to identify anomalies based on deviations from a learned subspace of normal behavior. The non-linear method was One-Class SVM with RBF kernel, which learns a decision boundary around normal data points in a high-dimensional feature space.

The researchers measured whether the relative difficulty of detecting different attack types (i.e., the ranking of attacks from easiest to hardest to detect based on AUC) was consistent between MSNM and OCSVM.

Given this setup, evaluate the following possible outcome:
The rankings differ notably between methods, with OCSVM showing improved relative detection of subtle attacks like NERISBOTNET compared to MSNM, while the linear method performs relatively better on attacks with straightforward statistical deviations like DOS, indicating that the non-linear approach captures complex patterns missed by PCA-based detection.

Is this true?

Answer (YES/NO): NO